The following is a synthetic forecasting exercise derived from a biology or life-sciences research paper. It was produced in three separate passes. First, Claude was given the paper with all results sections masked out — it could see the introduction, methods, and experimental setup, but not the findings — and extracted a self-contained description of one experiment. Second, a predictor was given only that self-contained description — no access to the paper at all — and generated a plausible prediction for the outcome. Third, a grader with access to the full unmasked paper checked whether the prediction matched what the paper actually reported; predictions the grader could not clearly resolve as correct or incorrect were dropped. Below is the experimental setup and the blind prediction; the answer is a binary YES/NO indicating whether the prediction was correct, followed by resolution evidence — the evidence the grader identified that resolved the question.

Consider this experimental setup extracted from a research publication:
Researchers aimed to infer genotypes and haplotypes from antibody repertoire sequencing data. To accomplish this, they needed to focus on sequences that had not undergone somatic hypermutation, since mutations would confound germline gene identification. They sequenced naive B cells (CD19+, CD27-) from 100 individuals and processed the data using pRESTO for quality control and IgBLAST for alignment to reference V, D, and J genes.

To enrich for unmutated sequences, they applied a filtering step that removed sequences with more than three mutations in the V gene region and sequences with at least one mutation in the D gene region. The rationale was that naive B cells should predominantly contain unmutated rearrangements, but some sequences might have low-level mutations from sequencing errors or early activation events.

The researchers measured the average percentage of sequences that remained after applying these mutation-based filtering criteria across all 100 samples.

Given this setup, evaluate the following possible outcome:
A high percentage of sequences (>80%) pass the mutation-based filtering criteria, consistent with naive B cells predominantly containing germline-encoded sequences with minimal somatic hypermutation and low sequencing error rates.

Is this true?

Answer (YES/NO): YES